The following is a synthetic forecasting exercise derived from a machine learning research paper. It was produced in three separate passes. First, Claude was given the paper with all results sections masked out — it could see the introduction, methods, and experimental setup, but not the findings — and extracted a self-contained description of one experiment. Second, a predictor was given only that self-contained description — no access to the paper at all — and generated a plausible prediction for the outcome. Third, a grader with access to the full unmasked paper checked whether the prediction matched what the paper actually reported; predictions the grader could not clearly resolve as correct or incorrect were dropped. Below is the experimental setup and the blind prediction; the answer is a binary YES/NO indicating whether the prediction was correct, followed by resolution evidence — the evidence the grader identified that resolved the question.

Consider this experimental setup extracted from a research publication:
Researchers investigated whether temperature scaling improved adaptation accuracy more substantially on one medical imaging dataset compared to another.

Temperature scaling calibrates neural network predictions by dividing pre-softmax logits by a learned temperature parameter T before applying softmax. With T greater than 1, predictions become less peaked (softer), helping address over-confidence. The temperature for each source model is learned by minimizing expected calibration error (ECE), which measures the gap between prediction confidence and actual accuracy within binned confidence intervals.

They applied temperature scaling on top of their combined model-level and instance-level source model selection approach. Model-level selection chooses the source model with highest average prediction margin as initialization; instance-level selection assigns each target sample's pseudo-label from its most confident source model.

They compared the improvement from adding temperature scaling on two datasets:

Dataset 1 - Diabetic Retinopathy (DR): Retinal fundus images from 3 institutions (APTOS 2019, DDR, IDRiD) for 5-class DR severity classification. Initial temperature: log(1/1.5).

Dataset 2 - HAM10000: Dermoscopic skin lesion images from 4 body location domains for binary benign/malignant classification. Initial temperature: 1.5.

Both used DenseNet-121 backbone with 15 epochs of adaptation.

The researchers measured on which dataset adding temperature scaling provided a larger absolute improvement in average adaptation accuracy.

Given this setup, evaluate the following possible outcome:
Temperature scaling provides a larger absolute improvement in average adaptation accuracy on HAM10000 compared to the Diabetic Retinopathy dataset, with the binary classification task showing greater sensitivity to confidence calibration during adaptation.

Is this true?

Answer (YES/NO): NO